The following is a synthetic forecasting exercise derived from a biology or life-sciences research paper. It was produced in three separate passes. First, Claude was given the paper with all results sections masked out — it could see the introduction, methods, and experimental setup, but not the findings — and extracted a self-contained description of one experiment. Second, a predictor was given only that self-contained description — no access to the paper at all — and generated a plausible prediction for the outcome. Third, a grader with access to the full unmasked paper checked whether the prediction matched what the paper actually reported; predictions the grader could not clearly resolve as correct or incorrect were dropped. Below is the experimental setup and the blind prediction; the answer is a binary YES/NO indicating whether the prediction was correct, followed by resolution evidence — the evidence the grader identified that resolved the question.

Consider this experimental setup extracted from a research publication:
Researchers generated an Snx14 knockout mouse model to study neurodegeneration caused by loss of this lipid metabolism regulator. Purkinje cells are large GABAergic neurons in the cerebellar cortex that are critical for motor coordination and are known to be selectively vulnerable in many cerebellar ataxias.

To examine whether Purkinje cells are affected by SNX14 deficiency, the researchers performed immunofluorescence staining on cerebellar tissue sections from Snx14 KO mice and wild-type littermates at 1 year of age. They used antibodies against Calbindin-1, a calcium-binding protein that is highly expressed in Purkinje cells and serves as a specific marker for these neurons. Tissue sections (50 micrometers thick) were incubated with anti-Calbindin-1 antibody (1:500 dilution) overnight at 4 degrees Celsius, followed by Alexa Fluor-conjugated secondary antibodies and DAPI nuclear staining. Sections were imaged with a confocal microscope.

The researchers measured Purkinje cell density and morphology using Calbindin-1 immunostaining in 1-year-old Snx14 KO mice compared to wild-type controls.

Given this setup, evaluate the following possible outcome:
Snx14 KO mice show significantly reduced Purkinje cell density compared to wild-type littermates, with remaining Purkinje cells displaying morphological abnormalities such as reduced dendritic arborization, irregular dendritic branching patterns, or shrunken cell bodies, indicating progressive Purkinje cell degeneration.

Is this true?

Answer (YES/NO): NO